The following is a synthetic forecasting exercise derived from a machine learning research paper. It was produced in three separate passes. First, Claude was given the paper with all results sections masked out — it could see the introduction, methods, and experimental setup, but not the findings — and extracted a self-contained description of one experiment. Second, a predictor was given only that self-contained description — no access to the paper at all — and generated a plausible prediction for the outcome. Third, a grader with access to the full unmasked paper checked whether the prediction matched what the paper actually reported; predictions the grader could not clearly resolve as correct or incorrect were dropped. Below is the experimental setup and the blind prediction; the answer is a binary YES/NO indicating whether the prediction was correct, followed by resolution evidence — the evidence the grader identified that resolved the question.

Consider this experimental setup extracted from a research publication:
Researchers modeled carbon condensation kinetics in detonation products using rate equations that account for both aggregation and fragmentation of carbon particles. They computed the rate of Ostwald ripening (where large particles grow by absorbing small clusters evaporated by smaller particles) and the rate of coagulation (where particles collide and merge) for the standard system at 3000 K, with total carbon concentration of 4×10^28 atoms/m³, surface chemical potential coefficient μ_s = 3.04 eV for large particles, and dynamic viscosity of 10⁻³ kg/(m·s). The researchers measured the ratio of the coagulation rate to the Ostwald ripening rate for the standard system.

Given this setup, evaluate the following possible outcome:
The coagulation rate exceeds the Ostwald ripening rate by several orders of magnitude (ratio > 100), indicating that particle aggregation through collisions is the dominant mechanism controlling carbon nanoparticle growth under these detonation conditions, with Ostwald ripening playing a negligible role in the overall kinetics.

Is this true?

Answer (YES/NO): YES